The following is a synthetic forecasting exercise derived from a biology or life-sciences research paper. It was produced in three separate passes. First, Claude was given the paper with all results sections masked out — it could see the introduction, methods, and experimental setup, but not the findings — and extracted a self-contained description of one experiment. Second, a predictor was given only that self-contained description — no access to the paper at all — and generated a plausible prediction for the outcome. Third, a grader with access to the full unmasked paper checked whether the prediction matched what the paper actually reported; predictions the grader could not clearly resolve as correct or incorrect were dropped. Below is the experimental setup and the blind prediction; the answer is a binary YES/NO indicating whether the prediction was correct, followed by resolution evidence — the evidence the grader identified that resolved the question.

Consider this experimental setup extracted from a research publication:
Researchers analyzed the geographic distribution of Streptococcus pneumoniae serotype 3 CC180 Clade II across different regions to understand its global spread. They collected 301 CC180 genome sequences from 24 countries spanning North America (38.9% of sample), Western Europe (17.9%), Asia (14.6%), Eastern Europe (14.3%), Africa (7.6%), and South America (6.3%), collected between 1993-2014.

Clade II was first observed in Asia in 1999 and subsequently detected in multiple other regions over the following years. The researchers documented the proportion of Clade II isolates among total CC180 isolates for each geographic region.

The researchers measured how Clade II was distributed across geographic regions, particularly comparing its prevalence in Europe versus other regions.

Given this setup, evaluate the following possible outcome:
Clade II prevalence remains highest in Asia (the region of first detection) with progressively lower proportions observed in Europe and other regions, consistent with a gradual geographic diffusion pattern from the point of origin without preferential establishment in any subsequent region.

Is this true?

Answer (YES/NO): NO